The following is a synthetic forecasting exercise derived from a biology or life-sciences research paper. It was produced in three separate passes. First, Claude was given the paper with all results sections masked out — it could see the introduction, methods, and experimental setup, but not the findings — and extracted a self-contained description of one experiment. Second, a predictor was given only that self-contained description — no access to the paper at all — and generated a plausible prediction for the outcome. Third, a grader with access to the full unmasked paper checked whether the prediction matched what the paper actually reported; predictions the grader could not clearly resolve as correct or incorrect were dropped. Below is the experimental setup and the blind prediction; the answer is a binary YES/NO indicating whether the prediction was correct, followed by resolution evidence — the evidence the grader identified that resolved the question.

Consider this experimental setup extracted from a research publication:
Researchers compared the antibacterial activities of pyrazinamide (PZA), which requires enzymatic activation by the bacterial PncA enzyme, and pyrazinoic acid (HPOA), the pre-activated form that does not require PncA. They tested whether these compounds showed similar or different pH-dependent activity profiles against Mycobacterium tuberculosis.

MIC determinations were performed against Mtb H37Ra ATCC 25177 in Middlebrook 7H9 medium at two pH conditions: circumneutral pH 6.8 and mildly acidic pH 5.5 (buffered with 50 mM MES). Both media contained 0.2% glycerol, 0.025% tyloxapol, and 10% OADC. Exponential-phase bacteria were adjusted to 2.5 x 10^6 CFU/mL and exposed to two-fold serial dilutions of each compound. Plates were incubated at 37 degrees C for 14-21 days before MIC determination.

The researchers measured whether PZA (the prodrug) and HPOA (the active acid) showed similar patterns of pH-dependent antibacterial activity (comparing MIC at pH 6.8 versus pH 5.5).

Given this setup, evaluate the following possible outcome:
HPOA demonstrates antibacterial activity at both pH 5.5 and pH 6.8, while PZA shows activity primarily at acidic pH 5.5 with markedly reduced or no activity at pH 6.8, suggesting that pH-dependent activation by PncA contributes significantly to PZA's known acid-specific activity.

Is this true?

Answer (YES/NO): NO